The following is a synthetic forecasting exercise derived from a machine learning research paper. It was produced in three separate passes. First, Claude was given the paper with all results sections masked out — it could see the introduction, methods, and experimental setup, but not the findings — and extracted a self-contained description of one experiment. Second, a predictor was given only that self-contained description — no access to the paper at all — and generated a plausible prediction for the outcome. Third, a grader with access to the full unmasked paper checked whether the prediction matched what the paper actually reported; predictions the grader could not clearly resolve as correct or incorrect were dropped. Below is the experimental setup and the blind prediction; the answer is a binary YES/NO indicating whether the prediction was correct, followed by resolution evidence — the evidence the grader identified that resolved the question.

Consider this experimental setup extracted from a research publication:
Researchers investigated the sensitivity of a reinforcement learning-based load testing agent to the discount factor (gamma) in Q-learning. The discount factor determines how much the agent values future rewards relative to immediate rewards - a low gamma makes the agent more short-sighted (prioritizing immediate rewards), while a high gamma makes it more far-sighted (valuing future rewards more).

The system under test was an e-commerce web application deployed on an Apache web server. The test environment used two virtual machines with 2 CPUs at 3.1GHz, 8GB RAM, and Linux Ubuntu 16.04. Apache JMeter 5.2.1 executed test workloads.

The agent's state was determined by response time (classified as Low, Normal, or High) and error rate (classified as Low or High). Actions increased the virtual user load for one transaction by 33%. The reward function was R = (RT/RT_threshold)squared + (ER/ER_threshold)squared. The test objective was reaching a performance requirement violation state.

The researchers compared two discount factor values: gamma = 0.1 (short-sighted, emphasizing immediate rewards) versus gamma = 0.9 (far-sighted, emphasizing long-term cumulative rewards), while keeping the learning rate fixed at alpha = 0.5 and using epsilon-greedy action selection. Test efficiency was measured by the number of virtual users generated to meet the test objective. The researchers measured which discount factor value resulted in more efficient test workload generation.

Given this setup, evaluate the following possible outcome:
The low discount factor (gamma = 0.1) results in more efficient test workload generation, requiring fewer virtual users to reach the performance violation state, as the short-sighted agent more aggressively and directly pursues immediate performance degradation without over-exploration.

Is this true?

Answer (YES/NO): NO